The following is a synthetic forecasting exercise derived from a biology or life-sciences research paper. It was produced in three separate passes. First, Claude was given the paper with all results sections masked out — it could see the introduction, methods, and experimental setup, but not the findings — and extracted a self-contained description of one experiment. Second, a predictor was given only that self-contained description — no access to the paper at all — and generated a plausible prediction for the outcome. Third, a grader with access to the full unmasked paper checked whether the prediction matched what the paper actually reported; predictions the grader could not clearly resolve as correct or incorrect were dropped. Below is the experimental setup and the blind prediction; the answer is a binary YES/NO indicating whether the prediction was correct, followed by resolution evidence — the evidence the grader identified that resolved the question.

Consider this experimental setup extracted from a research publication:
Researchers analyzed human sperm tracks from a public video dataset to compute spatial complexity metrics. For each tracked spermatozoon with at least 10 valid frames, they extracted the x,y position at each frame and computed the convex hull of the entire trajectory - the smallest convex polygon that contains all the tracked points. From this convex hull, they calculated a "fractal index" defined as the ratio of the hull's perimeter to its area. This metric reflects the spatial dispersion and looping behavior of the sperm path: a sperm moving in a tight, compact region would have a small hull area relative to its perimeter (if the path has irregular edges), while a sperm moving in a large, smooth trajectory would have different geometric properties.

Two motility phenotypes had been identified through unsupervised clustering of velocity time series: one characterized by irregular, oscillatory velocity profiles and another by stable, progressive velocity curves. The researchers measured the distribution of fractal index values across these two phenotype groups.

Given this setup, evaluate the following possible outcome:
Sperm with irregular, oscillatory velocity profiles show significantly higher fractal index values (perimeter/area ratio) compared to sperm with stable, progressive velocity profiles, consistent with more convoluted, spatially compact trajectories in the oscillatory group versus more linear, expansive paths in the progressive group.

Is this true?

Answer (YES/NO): NO